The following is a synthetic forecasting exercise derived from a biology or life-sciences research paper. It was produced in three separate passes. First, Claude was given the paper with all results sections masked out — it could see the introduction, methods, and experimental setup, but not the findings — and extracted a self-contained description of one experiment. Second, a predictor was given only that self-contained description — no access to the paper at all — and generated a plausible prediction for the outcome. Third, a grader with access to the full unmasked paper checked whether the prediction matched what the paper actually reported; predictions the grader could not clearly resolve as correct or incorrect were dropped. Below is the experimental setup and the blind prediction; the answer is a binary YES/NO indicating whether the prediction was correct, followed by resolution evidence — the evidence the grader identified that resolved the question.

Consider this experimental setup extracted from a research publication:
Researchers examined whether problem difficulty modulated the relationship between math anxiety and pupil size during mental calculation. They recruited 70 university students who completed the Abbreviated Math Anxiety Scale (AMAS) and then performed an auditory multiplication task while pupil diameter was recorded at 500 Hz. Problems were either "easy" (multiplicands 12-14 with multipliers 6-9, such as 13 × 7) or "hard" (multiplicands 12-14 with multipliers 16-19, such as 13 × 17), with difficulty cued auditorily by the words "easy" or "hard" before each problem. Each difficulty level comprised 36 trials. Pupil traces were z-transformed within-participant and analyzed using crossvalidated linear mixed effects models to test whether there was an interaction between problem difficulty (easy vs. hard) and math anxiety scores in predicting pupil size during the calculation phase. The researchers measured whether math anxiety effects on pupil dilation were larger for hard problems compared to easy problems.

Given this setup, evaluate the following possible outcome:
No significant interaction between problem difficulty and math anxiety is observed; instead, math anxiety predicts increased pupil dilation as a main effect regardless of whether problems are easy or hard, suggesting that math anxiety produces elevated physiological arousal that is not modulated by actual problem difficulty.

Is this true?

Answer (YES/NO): NO